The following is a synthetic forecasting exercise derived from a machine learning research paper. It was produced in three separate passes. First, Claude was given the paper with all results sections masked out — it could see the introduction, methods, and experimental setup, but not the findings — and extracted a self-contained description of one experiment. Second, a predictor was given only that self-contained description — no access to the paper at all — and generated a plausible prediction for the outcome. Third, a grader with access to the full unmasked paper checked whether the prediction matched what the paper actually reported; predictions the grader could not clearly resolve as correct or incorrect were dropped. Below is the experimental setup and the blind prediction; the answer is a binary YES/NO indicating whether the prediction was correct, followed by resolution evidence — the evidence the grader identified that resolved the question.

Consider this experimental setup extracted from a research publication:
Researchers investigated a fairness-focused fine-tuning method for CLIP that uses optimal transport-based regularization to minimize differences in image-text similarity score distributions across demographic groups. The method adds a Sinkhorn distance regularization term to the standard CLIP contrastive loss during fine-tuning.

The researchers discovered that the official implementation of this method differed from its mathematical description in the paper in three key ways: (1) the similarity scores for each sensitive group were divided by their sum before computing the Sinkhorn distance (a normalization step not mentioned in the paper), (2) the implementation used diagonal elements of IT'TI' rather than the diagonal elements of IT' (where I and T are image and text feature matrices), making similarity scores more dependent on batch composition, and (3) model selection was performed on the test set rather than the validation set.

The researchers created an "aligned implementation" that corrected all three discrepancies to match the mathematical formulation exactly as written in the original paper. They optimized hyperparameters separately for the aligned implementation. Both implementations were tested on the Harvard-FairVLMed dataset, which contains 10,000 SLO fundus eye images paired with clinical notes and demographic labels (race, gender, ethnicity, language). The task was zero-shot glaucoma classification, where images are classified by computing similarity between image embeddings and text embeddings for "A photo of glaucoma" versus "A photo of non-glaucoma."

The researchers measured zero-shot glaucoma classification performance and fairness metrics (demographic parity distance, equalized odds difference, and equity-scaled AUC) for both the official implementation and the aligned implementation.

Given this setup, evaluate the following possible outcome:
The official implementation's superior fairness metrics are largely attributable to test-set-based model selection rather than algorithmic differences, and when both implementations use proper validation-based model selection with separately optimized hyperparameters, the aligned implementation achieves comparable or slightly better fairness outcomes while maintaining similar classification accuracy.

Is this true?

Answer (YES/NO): NO